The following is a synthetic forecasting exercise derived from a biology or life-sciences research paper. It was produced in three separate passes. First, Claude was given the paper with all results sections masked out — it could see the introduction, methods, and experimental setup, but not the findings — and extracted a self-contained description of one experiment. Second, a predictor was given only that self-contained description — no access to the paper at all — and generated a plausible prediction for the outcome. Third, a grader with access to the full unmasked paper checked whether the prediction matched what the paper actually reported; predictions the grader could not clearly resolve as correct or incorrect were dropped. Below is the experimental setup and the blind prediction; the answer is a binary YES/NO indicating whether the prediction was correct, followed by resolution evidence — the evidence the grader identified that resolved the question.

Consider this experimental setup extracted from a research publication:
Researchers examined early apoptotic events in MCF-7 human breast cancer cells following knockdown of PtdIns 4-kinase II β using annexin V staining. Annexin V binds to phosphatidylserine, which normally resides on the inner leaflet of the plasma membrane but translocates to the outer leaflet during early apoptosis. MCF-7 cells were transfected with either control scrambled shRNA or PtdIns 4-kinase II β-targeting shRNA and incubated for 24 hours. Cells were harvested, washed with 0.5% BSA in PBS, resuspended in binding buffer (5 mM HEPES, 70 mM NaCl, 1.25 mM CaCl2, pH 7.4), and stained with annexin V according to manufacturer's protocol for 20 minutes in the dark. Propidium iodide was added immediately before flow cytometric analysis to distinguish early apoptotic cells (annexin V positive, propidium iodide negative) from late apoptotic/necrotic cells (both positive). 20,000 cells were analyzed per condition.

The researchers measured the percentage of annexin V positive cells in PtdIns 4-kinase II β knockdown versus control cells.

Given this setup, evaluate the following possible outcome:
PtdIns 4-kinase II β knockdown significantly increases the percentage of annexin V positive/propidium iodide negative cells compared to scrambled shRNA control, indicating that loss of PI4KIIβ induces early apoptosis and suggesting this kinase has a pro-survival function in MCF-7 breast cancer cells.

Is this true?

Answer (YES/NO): YES